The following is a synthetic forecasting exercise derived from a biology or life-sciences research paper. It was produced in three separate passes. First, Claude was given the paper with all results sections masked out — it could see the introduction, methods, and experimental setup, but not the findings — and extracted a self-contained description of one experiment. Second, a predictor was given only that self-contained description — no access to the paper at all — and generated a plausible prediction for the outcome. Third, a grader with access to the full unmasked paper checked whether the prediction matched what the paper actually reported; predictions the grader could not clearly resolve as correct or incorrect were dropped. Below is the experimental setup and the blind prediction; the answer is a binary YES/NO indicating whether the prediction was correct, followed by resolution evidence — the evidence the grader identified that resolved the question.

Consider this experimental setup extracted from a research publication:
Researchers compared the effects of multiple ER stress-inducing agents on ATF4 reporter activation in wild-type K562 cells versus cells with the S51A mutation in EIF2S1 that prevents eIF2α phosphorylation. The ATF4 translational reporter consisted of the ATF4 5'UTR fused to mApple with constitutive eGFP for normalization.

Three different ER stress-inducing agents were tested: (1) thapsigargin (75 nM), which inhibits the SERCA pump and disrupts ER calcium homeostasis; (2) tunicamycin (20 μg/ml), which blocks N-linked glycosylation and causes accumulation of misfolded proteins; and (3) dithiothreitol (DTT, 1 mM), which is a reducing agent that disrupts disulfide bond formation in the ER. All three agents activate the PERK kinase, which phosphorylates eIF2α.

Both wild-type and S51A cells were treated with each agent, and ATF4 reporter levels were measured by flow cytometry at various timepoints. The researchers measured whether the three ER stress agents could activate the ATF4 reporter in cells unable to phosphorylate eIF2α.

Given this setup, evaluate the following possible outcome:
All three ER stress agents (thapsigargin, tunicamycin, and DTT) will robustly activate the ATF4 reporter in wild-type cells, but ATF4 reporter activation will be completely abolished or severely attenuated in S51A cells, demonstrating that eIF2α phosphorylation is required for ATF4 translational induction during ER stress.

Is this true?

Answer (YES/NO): YES